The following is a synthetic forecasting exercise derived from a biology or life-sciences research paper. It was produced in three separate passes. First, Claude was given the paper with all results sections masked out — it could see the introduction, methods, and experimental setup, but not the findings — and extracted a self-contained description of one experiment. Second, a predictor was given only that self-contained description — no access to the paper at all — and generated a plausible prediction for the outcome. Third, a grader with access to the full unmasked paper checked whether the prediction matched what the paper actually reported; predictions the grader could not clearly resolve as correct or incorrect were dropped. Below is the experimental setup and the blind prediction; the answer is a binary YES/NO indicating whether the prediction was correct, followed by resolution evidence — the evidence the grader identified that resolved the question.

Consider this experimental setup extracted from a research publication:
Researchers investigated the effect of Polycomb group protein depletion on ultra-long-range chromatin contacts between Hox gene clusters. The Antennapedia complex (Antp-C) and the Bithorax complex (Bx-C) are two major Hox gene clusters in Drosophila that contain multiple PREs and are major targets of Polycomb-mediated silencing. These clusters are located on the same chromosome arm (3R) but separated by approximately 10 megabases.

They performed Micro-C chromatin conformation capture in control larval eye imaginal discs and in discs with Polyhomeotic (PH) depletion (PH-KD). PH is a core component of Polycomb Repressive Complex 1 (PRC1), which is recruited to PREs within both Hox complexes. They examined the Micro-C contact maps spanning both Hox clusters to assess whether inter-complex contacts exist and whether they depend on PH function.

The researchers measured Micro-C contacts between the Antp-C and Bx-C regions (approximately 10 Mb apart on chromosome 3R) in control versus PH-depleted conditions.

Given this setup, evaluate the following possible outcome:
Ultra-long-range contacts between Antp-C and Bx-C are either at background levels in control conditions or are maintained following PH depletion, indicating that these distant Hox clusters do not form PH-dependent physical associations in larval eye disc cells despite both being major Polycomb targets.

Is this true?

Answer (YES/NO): NO